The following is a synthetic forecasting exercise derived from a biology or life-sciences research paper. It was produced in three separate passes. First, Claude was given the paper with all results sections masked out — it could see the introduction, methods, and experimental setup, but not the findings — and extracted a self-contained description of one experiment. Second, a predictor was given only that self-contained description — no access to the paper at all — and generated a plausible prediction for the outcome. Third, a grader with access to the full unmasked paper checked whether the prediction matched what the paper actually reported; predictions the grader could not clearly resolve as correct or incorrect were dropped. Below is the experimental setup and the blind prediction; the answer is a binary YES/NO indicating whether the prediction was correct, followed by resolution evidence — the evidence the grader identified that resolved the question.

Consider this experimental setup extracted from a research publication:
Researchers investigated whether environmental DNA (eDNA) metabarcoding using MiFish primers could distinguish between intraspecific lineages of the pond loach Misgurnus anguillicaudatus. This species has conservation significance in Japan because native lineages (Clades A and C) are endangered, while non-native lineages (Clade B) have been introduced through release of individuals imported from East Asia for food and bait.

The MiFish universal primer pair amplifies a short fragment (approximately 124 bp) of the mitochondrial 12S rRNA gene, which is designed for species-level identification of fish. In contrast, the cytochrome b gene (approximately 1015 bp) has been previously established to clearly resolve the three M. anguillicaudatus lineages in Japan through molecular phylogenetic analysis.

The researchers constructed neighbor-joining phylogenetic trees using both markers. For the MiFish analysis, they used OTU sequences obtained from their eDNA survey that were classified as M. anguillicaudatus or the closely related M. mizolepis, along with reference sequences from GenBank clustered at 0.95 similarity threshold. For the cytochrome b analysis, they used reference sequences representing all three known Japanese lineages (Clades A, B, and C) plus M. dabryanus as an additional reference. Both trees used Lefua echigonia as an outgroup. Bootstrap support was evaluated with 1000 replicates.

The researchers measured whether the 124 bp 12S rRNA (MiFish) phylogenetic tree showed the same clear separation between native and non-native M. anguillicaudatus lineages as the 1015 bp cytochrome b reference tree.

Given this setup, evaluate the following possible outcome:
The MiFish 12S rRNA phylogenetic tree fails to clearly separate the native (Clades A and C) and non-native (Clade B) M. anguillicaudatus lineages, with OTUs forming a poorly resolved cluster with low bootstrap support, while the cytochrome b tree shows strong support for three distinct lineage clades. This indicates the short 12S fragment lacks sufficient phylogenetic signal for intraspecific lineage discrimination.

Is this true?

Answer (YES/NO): NO